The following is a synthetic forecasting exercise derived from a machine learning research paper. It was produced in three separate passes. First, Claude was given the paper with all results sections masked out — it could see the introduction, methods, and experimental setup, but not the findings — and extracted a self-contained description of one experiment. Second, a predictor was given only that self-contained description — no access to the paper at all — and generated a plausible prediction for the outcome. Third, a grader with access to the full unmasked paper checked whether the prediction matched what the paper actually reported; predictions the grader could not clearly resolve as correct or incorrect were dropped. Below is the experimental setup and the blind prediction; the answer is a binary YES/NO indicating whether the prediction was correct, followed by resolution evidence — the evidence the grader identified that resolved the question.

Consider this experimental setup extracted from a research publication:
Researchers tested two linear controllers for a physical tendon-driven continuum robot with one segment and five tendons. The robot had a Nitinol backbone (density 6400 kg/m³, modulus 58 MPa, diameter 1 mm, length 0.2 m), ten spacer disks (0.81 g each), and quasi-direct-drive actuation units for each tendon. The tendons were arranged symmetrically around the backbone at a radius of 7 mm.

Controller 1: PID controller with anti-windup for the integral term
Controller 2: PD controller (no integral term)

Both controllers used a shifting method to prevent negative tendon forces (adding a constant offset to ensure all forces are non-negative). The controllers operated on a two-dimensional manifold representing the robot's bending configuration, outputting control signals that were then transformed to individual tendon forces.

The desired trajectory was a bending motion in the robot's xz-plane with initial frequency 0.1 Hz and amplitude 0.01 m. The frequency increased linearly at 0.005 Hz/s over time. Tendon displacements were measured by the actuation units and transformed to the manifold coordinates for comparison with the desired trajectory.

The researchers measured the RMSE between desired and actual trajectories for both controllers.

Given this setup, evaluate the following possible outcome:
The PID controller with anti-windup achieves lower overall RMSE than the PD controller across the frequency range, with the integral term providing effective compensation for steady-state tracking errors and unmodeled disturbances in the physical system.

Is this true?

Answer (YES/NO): NO